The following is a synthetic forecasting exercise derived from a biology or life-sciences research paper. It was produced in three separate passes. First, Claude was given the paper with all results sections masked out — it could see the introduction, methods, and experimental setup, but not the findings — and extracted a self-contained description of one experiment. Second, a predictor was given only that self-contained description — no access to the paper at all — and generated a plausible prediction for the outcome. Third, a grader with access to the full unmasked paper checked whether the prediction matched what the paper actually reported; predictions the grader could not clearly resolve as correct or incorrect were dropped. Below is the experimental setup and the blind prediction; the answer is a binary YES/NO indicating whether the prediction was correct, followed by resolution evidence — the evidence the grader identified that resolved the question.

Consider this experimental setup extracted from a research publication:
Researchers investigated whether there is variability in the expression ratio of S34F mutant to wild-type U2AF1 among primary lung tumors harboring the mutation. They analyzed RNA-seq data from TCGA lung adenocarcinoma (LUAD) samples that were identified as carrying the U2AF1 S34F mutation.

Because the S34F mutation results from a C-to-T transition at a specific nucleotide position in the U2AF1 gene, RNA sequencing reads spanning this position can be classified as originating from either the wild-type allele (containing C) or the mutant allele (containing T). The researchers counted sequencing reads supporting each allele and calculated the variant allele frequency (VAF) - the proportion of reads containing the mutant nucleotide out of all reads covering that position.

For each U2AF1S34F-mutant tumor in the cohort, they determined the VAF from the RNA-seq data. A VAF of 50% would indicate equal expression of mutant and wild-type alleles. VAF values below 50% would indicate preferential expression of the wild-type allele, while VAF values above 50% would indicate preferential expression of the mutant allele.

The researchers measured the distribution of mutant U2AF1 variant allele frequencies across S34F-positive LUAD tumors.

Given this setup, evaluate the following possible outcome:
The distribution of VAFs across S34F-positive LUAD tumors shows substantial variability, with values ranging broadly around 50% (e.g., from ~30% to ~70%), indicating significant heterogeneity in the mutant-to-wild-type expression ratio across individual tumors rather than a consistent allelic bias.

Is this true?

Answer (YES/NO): NO